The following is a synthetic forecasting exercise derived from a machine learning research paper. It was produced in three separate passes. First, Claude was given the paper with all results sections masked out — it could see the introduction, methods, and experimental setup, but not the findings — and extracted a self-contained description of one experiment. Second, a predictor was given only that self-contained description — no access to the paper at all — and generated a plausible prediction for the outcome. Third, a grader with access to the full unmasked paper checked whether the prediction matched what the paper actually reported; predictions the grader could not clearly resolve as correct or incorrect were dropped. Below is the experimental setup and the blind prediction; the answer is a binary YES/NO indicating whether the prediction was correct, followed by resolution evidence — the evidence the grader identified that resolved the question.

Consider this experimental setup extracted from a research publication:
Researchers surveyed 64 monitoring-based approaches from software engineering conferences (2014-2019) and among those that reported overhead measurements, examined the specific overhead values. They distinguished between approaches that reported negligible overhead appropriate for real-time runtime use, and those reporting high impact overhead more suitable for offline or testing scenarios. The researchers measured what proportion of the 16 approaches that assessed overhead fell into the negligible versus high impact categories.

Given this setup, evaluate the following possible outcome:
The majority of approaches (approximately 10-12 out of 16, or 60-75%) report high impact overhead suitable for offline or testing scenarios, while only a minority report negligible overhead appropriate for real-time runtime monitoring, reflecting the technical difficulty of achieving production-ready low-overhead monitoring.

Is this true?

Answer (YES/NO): NO